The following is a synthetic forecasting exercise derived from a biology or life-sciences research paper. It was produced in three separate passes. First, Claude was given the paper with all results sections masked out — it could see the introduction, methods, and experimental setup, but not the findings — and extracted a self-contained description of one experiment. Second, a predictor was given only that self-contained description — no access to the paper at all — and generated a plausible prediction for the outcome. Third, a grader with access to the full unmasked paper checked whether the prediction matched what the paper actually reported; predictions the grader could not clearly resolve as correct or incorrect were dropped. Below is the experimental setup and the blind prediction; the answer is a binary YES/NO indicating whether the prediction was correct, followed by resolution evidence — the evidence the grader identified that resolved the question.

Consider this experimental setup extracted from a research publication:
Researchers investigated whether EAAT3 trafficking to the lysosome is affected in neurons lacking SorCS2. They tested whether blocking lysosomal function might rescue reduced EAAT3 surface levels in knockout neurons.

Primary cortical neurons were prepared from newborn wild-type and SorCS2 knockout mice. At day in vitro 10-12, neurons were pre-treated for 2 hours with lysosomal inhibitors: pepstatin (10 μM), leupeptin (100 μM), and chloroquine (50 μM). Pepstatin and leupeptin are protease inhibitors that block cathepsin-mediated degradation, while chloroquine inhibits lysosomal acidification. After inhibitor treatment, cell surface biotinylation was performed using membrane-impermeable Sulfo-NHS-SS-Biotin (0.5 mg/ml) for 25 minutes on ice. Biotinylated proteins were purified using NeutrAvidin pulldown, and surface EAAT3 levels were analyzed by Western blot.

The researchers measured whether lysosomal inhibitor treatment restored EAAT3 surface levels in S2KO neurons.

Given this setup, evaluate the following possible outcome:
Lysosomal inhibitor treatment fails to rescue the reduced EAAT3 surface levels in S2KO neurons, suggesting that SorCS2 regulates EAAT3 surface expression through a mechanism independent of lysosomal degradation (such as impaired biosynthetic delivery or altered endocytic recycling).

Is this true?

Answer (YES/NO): NO